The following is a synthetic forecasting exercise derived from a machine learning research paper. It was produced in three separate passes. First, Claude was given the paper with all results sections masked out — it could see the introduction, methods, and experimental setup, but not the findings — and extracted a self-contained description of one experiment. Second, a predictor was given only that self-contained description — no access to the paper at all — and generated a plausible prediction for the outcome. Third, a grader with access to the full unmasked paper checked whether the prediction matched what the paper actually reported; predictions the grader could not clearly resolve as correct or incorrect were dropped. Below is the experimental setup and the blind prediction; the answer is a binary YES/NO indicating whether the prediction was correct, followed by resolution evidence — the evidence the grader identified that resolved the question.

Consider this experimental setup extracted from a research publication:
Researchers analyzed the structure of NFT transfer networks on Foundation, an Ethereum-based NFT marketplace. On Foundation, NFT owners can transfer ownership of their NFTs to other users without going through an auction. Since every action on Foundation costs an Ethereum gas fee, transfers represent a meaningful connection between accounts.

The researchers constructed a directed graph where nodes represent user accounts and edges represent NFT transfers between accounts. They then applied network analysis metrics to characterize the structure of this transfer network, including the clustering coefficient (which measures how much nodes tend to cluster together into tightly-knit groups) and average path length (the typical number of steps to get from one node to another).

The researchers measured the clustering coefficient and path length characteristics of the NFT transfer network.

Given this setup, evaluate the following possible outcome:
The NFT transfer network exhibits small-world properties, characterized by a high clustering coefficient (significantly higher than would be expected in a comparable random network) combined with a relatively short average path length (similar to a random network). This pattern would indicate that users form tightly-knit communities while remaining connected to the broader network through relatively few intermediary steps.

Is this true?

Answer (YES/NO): YES